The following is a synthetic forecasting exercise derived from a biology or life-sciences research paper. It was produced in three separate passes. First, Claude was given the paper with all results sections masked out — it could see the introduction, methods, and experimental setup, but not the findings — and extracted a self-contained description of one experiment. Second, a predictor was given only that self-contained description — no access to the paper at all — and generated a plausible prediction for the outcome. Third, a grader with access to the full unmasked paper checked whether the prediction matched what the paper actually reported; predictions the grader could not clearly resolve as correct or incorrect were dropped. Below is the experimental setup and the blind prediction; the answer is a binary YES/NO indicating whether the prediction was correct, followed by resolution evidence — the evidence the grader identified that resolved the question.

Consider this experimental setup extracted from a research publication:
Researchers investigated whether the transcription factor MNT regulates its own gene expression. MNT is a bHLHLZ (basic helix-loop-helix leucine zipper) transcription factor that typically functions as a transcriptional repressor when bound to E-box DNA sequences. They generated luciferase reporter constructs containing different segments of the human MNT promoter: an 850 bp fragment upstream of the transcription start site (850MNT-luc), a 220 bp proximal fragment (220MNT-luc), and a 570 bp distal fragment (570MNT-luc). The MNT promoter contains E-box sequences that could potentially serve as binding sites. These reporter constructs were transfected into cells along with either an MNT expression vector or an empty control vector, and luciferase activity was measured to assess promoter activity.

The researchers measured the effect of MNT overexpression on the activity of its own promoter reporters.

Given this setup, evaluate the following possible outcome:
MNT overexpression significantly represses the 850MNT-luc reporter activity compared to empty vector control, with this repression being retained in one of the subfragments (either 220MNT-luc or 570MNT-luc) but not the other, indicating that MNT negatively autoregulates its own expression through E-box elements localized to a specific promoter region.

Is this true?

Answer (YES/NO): YES